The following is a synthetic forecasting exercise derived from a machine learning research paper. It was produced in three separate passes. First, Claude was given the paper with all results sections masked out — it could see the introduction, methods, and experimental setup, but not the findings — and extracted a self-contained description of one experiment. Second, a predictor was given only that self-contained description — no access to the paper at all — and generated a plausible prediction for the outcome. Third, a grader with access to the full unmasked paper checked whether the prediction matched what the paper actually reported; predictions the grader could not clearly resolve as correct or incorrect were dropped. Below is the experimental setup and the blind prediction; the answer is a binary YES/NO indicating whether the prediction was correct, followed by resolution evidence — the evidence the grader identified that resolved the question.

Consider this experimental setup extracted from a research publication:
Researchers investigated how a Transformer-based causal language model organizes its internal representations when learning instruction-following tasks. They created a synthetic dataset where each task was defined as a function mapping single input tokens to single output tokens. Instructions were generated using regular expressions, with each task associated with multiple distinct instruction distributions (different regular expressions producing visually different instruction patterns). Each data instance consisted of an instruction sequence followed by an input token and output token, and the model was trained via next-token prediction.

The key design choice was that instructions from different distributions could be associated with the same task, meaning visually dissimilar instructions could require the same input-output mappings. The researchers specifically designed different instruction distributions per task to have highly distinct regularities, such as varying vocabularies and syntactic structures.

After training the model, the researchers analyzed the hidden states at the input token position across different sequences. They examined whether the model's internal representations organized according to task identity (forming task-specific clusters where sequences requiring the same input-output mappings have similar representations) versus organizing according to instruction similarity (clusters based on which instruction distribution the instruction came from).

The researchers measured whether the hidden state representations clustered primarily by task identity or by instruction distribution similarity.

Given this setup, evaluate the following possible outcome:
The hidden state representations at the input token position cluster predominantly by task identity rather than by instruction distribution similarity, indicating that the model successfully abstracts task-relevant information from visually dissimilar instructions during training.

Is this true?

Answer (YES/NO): YES